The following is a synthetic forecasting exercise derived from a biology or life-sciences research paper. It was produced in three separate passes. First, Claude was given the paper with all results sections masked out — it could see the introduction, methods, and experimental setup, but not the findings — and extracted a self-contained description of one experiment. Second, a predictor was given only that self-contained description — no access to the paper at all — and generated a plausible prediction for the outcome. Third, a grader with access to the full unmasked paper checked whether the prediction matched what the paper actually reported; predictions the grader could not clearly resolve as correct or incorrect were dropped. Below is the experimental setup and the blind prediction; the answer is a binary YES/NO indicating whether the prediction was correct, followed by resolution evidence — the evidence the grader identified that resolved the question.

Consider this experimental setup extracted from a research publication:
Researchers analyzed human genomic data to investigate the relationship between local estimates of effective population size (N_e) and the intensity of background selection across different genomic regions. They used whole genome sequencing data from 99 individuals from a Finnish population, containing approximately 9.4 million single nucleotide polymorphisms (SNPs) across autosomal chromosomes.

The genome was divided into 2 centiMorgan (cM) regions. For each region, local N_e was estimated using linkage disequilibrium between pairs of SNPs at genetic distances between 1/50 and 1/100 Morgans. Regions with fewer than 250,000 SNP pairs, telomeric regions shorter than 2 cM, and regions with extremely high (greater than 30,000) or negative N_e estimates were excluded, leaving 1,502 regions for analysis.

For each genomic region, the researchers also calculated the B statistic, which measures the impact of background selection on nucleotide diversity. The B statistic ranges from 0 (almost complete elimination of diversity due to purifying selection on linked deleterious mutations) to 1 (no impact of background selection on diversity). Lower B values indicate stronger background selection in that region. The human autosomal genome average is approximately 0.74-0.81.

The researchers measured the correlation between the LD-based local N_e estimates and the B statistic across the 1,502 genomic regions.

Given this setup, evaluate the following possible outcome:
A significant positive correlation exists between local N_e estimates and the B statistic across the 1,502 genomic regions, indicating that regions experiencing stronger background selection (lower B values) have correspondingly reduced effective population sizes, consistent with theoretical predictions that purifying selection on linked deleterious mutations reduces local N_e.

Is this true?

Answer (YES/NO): NO